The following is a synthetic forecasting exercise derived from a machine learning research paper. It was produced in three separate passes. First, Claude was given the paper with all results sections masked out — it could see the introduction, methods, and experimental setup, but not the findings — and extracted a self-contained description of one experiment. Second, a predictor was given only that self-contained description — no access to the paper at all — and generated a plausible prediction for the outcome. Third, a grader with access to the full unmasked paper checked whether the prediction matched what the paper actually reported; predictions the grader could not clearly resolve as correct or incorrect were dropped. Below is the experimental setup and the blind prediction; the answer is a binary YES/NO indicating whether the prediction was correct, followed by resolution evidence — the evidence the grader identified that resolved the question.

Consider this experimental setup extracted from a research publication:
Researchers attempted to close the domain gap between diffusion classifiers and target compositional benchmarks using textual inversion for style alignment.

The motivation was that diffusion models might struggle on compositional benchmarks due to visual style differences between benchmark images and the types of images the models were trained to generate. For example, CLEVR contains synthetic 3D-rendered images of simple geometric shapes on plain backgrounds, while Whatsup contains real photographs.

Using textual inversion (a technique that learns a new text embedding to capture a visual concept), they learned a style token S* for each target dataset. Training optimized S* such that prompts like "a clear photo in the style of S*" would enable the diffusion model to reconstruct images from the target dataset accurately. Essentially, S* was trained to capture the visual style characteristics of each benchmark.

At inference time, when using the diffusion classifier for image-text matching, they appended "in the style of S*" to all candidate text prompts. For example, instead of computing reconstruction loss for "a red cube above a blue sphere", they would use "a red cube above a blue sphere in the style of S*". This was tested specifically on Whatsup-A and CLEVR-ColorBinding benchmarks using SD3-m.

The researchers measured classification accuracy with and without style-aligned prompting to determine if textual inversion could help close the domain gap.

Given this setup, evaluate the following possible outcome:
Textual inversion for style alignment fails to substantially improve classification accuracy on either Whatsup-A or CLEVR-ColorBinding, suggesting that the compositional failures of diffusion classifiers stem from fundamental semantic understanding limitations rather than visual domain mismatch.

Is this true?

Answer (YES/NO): NO